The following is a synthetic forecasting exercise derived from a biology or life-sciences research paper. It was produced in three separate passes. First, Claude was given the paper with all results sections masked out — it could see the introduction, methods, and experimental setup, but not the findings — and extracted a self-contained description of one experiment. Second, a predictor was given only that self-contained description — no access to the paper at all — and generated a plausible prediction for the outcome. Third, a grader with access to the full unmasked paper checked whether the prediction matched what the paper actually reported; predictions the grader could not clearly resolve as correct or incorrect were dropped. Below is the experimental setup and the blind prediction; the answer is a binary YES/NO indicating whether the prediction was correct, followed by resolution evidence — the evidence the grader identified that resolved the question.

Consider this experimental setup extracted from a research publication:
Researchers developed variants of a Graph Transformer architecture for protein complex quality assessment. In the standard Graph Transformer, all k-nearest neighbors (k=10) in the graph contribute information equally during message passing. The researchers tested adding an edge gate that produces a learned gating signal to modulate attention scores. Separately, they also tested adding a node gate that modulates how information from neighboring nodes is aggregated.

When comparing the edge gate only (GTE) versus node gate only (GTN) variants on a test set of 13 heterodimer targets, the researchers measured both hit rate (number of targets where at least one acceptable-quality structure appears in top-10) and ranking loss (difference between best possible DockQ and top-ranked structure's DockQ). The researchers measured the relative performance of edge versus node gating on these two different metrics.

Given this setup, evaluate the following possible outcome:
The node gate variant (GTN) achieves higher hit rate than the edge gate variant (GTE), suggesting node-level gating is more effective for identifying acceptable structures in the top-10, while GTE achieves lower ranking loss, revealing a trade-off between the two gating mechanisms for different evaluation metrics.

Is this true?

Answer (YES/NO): NO